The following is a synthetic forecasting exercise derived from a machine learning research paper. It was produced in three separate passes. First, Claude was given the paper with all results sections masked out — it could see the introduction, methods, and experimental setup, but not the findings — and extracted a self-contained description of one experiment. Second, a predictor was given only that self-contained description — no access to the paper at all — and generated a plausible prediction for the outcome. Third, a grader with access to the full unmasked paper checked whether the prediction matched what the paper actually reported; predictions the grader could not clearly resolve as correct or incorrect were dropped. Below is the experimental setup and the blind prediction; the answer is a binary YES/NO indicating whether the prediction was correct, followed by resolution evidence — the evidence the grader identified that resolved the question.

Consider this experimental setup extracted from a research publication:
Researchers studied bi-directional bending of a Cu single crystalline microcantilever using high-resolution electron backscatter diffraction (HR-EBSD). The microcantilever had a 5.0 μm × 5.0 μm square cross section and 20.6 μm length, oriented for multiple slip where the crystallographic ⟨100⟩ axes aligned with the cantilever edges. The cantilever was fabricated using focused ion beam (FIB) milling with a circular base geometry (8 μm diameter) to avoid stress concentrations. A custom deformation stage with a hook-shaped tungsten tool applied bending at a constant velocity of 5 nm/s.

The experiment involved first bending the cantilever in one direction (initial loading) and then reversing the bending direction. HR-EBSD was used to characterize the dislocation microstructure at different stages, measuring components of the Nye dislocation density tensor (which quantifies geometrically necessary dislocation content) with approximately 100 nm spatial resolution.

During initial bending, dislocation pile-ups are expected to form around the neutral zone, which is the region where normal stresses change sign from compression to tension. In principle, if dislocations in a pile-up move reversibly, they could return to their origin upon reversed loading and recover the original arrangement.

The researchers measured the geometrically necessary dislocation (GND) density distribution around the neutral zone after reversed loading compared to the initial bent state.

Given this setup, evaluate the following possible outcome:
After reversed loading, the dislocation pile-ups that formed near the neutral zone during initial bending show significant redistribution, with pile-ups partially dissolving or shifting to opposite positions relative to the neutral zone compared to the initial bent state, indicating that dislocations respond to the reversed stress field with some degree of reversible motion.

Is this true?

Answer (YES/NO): NO